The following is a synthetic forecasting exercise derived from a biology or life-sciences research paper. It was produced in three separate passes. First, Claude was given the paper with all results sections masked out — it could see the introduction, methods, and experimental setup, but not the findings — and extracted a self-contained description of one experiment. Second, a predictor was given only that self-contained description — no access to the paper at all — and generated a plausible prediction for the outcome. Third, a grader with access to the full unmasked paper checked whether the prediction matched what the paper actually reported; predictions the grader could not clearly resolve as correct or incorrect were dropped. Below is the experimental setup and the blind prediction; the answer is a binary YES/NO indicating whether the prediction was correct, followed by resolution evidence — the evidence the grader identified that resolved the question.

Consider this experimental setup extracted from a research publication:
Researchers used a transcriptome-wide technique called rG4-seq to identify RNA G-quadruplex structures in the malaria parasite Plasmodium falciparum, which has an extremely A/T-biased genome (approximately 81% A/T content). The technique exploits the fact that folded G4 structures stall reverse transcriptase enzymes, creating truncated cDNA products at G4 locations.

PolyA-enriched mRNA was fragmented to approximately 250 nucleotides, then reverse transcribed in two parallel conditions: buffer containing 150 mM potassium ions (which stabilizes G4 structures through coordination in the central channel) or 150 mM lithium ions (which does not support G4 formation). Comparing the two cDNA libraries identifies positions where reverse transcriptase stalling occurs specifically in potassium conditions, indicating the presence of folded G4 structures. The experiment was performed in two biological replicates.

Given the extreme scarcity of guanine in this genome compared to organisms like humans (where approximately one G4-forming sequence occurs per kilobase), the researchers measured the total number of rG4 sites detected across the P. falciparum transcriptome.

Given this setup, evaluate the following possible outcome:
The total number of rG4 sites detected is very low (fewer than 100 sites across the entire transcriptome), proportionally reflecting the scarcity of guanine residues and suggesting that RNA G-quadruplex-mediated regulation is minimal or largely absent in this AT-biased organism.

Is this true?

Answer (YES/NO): NO